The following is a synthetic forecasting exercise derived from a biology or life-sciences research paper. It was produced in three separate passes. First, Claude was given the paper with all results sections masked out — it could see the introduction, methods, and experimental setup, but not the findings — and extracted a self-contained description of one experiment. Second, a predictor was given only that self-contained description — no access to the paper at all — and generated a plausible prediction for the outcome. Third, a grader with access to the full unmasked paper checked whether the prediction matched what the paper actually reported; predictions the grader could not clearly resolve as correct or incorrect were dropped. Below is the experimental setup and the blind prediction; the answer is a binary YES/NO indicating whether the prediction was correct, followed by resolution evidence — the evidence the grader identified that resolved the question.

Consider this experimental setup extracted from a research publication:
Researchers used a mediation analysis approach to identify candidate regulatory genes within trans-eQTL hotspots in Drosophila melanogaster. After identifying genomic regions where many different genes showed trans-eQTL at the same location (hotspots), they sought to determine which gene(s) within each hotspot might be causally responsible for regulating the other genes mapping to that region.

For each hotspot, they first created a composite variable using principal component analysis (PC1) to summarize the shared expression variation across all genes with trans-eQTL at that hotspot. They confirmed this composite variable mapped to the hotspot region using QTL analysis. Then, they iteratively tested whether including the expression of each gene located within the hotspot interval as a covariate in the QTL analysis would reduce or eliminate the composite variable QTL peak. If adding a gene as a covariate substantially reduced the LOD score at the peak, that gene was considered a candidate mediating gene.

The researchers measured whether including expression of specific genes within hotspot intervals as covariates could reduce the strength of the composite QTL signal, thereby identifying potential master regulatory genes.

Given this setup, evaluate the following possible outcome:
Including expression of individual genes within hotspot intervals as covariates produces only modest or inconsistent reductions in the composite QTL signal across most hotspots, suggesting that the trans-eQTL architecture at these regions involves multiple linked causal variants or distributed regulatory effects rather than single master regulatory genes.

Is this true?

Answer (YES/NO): NO